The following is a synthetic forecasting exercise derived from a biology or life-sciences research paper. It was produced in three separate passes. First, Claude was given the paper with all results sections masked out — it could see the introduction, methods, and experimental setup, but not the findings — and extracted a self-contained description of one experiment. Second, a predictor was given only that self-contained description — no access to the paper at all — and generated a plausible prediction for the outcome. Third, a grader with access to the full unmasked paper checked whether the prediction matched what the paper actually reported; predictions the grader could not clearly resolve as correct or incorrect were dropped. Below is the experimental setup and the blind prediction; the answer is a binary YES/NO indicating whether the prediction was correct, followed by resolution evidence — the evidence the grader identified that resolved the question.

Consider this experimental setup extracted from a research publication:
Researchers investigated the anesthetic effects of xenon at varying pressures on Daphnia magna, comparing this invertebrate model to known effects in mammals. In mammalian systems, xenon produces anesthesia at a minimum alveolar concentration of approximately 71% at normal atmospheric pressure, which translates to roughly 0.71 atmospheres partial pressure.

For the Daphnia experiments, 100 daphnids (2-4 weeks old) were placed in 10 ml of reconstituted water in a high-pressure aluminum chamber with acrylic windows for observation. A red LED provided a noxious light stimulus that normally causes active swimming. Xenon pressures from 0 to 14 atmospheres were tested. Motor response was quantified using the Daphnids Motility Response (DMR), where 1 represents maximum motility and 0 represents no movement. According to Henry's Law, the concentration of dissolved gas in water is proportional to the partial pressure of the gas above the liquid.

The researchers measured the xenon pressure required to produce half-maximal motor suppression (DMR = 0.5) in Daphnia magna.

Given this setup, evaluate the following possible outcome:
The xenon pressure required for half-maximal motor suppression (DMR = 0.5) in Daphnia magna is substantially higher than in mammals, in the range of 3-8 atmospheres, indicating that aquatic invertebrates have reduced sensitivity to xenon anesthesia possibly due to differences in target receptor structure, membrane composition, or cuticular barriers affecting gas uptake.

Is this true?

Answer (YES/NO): YES